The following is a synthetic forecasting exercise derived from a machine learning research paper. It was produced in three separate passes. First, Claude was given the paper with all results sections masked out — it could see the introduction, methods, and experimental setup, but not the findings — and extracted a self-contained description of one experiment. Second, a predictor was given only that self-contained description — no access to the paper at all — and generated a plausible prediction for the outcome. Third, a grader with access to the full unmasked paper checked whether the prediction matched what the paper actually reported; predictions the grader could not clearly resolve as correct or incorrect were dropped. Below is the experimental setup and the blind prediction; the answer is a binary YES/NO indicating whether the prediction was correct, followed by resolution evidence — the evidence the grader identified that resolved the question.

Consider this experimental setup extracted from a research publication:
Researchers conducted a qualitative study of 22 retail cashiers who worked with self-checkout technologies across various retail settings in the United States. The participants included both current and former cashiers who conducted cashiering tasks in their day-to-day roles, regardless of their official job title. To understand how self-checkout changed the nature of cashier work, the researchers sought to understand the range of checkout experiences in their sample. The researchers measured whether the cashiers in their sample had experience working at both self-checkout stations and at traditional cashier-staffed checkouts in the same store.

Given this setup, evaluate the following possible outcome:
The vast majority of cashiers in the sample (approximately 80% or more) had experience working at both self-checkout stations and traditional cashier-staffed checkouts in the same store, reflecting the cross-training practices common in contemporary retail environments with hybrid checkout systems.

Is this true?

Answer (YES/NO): YES